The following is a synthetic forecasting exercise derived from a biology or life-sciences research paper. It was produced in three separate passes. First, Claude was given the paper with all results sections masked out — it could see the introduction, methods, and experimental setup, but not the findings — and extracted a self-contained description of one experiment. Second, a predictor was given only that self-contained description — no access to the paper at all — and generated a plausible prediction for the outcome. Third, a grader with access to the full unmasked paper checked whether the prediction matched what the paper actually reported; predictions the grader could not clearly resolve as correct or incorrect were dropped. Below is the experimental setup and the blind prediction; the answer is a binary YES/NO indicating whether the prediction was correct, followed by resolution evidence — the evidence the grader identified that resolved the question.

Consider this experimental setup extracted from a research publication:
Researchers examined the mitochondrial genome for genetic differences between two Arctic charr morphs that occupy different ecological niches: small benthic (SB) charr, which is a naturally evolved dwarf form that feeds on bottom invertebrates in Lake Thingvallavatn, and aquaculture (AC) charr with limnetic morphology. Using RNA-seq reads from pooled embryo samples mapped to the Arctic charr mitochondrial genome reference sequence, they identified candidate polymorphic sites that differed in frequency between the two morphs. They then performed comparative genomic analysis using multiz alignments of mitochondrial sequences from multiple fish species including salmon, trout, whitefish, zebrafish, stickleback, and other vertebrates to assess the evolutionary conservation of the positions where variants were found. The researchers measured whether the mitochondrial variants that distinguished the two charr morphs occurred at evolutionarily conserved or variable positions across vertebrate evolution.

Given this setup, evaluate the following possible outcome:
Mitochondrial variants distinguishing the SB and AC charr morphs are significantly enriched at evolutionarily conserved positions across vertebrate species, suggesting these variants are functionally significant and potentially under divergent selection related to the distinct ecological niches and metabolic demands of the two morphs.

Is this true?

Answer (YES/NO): NO